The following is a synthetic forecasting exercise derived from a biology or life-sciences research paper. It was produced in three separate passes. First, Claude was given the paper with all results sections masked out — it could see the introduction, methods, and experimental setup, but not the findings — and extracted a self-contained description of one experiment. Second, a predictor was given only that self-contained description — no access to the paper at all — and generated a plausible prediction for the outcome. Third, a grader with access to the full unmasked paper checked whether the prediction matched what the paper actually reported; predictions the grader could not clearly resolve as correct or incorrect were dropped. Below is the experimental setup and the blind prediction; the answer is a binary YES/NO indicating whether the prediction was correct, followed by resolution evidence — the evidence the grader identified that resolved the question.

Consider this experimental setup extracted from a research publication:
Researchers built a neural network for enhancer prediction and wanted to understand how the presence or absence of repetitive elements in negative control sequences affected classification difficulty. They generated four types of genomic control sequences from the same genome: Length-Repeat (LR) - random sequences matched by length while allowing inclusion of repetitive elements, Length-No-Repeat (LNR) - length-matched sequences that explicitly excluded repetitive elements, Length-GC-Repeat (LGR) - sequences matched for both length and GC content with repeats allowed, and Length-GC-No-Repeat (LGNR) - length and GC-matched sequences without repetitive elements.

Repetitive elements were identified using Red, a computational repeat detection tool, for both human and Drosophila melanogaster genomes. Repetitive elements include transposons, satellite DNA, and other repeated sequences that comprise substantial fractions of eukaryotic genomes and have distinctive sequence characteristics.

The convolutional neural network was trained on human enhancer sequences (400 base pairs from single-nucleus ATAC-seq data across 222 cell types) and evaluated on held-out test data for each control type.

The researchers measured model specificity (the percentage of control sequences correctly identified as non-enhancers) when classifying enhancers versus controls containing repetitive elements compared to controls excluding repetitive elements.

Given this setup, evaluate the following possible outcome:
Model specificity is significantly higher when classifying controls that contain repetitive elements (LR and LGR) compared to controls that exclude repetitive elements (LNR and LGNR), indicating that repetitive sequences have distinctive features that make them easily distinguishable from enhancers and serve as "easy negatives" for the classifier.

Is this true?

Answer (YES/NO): NO